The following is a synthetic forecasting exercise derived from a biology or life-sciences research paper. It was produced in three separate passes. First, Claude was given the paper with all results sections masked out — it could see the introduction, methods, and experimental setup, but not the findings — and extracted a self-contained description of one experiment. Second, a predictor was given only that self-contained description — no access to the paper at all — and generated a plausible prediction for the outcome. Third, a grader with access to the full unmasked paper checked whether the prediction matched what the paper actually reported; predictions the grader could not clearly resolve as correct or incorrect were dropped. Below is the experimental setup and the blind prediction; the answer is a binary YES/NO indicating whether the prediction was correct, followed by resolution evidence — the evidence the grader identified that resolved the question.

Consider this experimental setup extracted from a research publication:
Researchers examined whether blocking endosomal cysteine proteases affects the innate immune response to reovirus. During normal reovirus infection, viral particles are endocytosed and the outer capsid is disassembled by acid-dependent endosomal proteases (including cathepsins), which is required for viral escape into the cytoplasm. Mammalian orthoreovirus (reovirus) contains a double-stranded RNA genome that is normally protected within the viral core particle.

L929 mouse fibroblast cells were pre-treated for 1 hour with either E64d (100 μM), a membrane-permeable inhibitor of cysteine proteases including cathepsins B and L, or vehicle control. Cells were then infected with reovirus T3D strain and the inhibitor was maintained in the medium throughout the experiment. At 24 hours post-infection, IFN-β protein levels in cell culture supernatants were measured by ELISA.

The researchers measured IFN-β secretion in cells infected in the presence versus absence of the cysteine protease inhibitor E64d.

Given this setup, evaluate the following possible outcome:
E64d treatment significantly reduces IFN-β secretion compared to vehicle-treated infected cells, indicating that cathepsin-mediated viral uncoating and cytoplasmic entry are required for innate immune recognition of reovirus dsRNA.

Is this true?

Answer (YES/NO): YES